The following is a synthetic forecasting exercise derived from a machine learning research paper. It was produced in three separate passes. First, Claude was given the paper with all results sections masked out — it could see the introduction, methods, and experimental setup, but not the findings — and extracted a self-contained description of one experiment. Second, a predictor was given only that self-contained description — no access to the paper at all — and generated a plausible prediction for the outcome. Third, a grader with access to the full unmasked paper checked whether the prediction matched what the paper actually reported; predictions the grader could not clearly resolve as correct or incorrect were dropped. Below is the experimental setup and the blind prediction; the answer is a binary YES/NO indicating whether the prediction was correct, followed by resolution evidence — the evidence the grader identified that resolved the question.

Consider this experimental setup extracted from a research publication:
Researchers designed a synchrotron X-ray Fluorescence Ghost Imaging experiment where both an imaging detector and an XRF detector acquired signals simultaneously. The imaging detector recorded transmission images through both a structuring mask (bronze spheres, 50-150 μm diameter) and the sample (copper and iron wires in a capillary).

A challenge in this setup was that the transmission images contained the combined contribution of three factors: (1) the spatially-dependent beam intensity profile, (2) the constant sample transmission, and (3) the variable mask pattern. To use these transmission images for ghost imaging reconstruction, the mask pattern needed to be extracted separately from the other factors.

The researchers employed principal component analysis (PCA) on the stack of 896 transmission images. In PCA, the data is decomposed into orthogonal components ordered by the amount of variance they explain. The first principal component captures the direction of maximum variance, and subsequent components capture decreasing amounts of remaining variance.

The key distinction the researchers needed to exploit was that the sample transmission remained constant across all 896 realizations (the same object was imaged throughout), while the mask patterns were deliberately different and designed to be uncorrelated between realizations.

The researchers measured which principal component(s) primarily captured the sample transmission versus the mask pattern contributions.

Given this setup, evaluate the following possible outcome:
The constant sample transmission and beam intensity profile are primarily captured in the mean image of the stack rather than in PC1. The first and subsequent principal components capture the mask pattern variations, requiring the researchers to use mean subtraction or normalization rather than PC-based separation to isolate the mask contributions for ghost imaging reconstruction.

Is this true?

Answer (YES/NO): NO